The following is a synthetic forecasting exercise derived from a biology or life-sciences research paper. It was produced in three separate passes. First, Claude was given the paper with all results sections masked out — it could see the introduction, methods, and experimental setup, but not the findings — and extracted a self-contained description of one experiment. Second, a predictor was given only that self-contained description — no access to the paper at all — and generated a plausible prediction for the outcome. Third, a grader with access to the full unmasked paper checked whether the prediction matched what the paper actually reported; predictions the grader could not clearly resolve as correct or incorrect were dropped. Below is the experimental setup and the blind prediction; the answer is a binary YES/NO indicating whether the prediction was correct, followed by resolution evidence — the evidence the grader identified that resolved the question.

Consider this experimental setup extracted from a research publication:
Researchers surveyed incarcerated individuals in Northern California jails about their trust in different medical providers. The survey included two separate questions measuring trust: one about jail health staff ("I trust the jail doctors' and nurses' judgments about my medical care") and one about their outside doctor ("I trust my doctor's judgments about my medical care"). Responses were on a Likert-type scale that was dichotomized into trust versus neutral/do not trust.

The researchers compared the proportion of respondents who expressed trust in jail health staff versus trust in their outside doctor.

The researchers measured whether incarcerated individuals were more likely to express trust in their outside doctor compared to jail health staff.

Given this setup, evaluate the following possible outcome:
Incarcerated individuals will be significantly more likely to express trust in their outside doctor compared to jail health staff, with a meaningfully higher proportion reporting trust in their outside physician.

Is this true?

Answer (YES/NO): YES